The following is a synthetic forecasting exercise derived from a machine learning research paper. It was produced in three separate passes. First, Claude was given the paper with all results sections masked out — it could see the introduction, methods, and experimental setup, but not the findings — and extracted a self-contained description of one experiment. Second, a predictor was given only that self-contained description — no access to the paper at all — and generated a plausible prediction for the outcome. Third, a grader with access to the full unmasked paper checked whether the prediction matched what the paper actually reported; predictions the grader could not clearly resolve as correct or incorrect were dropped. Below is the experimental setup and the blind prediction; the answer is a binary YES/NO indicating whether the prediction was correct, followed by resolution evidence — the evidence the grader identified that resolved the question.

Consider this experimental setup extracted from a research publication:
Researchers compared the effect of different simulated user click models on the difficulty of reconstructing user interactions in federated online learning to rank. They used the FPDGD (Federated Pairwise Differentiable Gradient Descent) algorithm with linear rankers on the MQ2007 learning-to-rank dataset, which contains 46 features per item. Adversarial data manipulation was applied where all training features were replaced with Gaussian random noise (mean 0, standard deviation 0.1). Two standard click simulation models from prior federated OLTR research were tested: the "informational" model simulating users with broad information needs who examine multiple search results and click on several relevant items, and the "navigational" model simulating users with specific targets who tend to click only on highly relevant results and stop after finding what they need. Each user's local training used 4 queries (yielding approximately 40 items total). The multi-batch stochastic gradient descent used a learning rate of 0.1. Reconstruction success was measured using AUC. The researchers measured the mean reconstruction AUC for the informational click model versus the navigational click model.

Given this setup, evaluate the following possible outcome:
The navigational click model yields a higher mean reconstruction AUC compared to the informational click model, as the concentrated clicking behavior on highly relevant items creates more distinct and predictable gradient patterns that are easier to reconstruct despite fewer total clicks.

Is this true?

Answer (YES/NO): NO